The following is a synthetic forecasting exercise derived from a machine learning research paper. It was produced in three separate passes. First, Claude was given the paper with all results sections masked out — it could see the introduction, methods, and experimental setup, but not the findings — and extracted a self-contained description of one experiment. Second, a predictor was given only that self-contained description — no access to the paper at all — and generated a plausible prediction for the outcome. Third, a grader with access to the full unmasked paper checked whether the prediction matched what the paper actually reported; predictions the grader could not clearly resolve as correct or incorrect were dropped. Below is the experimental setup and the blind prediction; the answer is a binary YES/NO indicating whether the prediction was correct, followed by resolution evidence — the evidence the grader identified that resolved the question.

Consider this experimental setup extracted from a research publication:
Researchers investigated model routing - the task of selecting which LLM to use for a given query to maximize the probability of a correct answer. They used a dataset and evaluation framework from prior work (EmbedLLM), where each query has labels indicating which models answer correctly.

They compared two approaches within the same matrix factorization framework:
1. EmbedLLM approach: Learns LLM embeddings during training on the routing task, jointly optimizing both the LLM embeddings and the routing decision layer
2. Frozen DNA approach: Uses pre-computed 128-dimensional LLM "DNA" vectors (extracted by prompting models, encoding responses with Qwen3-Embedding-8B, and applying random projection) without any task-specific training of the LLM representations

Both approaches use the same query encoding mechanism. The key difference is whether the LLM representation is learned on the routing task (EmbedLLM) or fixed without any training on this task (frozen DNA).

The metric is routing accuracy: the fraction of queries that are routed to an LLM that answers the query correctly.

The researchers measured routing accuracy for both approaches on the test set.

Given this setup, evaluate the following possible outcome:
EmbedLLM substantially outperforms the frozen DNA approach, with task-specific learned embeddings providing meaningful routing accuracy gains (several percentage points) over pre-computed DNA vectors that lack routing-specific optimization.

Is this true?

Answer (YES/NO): NO